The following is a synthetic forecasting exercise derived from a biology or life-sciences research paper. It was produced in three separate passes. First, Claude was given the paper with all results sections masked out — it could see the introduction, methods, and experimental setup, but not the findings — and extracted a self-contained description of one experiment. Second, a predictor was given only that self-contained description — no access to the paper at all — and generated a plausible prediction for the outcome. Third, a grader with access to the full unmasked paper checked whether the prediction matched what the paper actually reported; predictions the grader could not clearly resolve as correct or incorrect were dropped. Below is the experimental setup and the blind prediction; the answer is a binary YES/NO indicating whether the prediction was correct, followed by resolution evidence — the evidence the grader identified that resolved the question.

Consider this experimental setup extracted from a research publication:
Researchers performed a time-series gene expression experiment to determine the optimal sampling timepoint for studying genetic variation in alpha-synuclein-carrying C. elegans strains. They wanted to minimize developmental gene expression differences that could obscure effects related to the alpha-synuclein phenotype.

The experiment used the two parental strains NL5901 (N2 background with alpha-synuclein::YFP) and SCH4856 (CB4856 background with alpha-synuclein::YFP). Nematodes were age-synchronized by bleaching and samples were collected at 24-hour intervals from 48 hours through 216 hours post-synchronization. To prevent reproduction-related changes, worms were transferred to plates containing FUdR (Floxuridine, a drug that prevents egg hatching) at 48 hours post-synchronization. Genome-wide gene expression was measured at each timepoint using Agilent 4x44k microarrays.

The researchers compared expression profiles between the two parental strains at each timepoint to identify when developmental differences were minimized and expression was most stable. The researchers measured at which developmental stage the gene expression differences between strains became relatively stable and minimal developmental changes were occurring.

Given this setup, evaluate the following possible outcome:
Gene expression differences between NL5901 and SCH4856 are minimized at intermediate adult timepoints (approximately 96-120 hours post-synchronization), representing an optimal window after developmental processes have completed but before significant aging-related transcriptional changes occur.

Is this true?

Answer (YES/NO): YES